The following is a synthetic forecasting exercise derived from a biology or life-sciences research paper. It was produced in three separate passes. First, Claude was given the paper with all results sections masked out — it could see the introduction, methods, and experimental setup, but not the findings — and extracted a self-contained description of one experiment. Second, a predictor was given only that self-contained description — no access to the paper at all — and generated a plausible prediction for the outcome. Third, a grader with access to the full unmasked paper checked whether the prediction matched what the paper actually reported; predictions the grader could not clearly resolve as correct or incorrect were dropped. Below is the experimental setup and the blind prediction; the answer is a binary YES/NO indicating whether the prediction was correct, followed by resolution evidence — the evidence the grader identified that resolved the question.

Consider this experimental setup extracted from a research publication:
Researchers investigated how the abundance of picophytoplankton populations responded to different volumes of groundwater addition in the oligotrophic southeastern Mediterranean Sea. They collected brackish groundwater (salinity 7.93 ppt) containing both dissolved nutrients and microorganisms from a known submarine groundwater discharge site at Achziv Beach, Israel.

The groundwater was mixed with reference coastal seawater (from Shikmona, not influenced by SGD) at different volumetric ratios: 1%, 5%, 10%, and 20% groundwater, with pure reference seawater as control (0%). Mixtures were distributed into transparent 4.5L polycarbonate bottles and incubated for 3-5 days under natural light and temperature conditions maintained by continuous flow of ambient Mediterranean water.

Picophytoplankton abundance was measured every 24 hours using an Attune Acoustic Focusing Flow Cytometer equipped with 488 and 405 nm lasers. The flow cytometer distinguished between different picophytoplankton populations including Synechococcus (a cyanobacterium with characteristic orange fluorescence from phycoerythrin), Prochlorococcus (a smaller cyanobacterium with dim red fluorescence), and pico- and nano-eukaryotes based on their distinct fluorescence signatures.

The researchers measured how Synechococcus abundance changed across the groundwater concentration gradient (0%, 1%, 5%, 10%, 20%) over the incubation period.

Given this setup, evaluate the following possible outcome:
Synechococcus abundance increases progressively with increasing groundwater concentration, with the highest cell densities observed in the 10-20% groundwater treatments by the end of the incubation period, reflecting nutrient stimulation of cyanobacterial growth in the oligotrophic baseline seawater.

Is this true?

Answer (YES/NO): NO